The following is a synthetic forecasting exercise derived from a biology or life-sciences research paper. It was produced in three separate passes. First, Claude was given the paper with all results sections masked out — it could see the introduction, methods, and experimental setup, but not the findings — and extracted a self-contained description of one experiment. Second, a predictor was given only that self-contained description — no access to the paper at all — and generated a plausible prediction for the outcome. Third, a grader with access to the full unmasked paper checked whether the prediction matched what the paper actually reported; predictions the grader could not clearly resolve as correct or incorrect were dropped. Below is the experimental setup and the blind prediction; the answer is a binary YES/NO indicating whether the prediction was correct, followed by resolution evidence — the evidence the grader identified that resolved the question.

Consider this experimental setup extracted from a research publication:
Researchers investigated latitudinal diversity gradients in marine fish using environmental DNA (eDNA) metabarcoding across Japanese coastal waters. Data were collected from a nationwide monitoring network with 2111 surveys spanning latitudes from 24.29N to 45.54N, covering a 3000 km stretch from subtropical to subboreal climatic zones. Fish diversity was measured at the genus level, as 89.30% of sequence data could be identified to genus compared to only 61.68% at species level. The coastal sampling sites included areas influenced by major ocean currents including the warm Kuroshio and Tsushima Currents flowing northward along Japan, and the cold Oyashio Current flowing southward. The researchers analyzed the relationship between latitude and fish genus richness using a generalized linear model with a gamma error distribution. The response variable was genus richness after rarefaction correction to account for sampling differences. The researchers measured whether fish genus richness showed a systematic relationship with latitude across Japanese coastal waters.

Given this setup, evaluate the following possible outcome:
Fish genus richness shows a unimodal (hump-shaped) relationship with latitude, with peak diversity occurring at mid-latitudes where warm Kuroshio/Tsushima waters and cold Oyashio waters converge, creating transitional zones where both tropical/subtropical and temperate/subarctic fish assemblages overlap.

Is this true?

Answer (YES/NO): NO